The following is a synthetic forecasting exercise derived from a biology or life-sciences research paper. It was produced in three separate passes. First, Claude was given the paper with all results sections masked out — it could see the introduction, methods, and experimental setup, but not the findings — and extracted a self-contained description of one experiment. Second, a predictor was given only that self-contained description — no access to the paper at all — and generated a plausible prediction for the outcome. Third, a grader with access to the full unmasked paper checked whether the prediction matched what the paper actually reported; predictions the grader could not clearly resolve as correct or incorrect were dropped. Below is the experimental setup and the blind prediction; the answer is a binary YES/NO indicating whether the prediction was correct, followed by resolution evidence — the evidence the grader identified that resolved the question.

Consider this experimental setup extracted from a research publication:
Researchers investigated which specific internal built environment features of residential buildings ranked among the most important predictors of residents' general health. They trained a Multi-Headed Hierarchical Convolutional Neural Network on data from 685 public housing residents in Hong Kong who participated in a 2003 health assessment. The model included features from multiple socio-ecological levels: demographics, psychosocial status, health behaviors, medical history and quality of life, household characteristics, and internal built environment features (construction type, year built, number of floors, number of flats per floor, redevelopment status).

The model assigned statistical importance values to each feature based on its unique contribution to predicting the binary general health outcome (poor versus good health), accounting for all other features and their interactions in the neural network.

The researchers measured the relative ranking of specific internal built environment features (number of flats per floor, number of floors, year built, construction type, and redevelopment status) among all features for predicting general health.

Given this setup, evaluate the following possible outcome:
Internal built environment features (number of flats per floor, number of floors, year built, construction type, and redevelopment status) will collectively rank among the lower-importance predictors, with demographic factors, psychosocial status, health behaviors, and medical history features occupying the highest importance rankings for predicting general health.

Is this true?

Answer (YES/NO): NO